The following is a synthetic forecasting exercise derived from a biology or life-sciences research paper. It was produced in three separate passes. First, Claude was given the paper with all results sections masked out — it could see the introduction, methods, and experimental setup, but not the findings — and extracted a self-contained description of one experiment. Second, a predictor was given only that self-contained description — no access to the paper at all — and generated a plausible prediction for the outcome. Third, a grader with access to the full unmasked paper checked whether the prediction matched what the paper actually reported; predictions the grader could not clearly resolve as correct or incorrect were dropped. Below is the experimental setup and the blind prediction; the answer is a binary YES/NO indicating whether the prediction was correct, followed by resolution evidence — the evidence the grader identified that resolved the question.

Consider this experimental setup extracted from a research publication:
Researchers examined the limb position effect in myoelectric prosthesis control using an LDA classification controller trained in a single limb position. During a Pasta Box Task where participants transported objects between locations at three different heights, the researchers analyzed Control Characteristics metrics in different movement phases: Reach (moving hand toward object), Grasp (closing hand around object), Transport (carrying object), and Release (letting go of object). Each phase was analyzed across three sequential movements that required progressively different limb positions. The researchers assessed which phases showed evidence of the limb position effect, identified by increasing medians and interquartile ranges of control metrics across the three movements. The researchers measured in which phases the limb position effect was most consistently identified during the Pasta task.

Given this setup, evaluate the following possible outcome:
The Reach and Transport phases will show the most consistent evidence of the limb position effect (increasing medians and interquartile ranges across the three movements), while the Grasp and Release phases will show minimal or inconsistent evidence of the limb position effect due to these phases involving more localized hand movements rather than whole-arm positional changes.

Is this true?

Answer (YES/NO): NO